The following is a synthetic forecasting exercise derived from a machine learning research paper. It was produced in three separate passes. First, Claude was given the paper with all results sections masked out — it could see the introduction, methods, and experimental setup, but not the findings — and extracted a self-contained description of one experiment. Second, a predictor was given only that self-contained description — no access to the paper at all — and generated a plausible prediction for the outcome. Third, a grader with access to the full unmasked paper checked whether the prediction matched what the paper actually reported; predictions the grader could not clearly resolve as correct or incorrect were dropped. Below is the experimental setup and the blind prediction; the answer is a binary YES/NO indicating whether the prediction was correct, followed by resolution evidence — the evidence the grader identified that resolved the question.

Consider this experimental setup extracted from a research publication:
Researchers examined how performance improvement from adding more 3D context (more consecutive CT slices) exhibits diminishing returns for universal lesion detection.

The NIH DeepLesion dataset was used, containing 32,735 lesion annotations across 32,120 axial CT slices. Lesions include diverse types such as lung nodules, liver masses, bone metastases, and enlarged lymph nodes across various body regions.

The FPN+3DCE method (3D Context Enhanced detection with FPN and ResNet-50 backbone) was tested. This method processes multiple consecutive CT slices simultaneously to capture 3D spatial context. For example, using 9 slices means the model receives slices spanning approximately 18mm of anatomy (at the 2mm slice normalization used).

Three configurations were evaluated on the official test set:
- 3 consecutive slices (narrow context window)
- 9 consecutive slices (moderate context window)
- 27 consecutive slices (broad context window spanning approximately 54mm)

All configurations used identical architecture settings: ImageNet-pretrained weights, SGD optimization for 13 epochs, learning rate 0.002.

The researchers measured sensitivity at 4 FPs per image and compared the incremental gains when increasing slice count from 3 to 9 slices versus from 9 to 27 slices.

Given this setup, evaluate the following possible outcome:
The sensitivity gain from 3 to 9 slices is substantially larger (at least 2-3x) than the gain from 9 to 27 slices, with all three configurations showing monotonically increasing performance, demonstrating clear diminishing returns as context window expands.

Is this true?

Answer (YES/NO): YES